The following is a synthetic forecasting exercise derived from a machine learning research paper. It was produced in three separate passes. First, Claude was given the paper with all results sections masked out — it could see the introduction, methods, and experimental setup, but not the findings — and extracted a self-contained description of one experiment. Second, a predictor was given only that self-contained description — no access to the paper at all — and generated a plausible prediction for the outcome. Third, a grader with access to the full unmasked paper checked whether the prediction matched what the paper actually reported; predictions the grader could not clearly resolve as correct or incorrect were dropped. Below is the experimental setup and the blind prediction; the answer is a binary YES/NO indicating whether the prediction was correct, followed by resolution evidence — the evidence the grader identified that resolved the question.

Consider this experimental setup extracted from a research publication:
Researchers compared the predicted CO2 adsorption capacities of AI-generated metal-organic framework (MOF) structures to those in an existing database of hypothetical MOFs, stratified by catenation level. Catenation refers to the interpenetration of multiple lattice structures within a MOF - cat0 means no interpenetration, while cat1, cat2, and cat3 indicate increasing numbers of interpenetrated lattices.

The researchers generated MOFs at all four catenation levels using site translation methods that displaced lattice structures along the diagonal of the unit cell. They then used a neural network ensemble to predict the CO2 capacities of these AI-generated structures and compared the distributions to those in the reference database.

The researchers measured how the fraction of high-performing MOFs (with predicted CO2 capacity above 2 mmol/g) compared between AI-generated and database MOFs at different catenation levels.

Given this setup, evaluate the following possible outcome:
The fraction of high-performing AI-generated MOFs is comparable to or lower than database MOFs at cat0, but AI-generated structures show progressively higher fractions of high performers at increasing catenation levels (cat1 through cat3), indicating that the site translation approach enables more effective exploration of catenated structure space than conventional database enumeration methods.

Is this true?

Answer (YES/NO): NO